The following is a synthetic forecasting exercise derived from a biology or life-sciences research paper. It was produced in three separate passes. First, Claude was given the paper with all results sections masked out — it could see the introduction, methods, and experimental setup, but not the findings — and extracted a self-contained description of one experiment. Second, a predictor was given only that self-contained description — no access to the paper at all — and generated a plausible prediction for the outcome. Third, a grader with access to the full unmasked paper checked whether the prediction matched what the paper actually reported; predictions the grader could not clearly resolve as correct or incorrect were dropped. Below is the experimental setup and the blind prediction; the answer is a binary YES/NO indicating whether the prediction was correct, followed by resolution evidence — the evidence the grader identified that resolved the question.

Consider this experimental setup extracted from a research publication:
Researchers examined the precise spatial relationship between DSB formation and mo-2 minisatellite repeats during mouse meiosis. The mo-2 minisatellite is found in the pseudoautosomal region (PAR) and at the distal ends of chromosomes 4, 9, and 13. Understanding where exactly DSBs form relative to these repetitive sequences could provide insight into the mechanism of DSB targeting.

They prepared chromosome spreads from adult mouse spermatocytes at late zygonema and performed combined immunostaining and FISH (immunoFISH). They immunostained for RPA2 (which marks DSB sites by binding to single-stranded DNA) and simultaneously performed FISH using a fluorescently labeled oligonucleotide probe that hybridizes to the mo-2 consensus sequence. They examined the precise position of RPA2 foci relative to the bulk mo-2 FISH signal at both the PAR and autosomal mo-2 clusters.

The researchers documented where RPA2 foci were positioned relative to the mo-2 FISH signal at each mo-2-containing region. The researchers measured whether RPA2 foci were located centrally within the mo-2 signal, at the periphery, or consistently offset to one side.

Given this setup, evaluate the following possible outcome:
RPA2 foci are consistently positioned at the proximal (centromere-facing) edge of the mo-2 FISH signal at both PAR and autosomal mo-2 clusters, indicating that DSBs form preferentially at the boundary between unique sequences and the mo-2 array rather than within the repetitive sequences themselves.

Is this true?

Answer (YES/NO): YES